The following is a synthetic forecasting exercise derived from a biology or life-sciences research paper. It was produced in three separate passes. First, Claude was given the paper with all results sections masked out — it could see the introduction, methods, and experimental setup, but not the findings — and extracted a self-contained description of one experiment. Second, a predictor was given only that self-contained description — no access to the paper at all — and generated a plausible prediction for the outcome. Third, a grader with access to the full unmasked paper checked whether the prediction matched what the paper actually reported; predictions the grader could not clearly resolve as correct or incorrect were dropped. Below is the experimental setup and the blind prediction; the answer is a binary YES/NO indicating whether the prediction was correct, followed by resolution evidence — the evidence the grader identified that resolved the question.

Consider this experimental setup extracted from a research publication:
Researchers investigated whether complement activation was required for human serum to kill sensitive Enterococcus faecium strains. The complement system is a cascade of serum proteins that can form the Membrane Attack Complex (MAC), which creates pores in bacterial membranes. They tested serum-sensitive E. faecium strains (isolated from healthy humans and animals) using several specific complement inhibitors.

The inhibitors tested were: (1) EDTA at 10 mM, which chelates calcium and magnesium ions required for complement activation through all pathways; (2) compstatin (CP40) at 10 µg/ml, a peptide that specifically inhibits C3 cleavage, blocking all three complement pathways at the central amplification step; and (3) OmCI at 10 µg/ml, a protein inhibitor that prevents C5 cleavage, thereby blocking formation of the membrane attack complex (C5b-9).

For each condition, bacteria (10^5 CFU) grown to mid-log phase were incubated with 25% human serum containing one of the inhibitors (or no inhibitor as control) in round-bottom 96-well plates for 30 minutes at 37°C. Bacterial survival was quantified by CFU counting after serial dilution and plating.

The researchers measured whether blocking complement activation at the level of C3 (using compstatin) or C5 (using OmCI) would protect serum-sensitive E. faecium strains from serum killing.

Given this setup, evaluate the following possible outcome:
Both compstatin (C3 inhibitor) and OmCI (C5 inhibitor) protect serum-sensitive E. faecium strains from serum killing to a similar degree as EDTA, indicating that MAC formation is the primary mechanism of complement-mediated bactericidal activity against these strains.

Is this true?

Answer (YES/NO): NO